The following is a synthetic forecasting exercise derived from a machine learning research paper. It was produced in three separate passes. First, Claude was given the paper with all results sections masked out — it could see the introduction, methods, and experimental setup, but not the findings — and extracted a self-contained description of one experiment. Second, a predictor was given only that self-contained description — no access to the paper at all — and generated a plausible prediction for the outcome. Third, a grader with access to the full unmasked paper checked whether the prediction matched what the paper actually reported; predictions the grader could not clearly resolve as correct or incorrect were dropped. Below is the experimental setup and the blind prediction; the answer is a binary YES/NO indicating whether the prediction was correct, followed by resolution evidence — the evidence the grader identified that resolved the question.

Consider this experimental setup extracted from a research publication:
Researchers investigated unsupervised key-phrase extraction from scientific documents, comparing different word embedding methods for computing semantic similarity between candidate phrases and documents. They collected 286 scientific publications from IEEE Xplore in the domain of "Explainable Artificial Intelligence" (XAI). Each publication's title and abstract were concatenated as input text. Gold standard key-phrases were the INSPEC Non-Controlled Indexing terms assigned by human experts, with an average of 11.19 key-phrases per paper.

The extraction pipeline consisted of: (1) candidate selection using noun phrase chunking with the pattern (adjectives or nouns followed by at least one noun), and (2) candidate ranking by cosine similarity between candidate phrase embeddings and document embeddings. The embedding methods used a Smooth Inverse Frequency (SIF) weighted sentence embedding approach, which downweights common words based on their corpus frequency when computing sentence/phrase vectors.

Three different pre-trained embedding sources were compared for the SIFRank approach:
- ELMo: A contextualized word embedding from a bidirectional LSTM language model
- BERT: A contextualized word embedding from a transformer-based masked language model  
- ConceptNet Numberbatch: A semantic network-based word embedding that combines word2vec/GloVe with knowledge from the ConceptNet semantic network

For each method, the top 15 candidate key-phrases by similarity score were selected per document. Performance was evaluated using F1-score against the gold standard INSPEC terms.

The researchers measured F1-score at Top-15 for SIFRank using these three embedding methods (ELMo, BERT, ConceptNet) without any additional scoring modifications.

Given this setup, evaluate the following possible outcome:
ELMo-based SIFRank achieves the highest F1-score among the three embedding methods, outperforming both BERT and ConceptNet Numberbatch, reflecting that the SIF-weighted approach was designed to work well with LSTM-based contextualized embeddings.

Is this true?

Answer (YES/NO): YES